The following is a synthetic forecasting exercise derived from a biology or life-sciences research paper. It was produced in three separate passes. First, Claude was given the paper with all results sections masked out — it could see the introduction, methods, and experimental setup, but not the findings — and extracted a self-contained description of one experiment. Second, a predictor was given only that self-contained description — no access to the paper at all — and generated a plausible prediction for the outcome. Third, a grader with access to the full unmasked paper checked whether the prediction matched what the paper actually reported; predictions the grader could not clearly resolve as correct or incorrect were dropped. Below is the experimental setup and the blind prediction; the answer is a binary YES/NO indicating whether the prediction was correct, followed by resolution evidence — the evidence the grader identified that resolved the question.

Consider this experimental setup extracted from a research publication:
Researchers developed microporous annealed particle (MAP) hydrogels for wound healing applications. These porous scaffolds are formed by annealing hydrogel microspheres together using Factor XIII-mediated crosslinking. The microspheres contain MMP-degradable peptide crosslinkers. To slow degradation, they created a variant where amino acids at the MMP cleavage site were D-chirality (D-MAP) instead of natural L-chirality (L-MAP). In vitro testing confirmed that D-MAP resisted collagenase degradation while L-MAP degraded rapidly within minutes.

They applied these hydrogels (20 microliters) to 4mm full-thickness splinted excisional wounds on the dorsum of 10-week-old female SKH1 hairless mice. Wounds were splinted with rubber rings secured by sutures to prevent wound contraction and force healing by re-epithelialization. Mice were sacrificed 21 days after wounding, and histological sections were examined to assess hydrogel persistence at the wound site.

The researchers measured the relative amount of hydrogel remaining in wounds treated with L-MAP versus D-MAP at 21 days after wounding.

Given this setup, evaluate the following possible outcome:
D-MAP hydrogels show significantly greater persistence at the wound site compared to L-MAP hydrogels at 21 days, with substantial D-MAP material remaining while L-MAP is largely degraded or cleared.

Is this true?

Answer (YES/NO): NO